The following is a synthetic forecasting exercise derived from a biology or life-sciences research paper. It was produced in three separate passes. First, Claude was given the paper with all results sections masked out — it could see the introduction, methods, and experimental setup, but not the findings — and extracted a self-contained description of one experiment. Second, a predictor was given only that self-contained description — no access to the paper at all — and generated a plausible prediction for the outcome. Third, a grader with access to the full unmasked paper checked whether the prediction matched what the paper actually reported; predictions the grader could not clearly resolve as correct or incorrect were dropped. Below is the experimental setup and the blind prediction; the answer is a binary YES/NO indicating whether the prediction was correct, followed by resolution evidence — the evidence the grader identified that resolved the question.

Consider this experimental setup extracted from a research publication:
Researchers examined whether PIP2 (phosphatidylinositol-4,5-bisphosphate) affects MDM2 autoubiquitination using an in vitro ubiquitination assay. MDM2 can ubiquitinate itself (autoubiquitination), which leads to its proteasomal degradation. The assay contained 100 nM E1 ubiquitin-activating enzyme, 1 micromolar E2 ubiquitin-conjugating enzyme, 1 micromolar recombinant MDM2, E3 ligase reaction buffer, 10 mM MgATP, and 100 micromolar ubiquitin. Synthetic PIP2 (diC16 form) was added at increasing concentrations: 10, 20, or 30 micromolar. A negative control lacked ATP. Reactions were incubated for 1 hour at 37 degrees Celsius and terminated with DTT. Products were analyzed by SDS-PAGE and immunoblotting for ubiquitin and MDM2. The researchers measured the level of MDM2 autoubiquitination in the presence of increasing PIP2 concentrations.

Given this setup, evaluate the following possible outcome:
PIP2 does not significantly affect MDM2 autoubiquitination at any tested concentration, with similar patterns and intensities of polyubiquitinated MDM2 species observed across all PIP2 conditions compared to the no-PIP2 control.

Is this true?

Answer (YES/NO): NO